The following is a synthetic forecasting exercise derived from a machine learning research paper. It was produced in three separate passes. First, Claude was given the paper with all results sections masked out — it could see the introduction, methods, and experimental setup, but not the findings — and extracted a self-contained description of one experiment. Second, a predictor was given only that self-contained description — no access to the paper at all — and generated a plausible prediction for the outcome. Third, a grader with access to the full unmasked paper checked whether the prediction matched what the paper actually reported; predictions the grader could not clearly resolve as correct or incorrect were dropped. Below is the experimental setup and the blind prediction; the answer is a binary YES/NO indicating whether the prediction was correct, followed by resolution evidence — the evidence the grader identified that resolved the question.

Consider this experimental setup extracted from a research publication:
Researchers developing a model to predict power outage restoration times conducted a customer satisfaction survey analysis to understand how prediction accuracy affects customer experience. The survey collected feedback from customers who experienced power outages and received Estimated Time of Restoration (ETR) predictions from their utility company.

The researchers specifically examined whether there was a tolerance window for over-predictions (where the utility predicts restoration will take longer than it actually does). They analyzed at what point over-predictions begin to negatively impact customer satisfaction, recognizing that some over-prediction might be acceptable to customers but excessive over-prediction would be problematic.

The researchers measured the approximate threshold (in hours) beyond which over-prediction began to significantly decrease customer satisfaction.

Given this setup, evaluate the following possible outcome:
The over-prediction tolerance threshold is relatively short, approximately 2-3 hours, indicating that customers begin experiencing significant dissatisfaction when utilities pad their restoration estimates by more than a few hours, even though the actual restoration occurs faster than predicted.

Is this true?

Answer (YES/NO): NO